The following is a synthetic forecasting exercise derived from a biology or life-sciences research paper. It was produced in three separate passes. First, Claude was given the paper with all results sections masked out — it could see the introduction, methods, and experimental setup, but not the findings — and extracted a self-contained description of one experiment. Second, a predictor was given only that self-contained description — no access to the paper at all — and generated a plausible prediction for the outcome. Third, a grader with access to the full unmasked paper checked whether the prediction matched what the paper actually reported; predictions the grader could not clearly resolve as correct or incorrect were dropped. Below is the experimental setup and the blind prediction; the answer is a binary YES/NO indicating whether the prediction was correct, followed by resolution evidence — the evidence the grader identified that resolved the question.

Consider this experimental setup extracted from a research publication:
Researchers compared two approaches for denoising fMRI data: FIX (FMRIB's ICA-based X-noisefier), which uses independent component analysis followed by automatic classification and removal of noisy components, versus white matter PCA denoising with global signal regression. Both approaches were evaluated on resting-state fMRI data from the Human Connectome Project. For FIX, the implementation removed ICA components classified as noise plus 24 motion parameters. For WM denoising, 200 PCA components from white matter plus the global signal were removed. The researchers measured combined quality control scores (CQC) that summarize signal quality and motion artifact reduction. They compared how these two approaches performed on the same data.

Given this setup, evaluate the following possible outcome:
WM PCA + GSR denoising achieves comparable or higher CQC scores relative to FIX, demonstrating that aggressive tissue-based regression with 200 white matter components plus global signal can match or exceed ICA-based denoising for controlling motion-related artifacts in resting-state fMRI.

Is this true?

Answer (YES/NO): YES